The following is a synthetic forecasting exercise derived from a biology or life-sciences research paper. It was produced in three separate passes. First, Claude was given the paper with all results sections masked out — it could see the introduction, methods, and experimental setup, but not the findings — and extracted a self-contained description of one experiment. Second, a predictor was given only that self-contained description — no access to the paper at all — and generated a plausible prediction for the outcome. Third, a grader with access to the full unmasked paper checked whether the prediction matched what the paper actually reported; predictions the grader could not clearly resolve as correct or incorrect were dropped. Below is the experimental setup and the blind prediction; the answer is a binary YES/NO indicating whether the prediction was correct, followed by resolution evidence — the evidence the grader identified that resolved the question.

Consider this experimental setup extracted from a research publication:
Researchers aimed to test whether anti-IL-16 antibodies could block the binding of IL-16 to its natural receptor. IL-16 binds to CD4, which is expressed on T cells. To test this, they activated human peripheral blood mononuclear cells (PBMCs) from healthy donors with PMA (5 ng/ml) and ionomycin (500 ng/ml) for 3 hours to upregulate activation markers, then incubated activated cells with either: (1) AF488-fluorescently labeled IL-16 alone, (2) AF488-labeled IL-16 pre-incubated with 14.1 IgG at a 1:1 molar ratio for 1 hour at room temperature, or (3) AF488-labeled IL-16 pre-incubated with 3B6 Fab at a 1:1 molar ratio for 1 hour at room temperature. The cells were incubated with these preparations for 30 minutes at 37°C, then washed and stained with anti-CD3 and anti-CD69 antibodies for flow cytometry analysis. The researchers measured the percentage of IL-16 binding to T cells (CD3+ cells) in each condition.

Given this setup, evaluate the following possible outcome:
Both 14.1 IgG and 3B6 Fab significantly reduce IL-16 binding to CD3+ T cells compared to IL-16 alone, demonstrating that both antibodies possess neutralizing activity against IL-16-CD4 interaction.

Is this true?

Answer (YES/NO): YES